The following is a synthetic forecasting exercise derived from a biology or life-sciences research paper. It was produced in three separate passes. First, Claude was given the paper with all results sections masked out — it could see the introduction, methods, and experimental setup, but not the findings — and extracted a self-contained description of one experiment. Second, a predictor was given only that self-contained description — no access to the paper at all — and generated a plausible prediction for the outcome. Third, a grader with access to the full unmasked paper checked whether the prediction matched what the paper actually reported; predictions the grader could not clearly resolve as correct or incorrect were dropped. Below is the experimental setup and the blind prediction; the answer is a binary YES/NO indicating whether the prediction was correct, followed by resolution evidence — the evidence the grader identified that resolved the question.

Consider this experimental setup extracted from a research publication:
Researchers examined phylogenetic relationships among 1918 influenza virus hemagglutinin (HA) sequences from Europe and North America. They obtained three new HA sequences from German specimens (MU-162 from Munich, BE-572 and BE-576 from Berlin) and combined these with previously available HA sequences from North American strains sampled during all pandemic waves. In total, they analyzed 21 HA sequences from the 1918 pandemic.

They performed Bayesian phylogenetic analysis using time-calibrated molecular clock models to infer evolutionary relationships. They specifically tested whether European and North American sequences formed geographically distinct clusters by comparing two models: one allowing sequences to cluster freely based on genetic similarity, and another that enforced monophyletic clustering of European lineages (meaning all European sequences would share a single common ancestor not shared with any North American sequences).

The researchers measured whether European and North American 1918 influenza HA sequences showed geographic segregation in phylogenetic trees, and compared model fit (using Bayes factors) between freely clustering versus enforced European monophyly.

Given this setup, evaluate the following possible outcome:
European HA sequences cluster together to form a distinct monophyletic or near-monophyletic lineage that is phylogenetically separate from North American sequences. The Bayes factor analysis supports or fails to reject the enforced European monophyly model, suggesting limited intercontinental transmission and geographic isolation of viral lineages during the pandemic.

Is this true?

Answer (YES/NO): NO